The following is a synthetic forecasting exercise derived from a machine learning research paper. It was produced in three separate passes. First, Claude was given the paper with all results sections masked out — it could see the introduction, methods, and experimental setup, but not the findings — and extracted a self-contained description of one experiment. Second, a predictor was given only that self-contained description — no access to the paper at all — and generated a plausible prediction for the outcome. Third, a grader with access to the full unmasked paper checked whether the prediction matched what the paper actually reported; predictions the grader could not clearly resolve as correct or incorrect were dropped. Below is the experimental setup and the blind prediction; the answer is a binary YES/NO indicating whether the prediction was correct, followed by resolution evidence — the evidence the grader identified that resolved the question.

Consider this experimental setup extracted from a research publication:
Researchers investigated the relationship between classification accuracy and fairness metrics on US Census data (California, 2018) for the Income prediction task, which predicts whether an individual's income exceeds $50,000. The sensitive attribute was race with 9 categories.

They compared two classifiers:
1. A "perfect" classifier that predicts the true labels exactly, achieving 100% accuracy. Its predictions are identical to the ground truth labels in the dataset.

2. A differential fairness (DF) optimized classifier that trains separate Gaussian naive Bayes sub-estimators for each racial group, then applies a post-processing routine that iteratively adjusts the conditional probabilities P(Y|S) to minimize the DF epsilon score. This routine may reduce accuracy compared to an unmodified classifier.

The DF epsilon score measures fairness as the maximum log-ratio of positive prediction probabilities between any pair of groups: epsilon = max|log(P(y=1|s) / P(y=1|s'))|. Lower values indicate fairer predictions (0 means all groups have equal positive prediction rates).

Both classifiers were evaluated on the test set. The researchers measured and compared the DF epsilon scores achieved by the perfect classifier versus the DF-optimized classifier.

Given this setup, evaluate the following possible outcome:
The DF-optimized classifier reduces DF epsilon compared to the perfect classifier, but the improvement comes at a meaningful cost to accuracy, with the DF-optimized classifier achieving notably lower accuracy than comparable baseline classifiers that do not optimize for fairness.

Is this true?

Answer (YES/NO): NO